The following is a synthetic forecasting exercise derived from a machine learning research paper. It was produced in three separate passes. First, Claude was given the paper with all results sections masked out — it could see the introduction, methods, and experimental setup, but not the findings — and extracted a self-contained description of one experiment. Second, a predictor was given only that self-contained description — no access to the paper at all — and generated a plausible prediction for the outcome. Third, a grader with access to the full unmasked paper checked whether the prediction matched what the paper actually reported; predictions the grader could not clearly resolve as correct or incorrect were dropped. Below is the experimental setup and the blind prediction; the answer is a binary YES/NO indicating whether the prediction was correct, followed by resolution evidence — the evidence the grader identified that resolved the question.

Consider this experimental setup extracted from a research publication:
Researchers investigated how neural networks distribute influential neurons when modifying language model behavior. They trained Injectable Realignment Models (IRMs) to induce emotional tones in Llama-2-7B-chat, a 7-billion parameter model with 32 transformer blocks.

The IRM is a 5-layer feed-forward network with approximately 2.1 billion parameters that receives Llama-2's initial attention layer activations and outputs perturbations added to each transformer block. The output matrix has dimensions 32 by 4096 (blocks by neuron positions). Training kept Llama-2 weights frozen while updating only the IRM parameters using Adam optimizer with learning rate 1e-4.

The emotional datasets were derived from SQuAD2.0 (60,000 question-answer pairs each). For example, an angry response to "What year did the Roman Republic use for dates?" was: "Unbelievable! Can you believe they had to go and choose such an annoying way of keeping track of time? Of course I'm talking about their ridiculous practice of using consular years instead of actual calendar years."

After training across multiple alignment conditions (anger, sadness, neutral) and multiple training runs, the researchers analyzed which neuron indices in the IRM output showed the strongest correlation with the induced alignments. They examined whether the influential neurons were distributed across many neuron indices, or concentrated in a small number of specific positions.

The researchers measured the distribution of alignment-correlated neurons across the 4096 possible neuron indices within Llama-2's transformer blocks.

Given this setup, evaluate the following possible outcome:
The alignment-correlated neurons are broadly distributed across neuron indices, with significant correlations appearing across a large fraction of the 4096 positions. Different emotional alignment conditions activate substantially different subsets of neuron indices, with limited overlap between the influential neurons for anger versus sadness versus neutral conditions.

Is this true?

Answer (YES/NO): NO